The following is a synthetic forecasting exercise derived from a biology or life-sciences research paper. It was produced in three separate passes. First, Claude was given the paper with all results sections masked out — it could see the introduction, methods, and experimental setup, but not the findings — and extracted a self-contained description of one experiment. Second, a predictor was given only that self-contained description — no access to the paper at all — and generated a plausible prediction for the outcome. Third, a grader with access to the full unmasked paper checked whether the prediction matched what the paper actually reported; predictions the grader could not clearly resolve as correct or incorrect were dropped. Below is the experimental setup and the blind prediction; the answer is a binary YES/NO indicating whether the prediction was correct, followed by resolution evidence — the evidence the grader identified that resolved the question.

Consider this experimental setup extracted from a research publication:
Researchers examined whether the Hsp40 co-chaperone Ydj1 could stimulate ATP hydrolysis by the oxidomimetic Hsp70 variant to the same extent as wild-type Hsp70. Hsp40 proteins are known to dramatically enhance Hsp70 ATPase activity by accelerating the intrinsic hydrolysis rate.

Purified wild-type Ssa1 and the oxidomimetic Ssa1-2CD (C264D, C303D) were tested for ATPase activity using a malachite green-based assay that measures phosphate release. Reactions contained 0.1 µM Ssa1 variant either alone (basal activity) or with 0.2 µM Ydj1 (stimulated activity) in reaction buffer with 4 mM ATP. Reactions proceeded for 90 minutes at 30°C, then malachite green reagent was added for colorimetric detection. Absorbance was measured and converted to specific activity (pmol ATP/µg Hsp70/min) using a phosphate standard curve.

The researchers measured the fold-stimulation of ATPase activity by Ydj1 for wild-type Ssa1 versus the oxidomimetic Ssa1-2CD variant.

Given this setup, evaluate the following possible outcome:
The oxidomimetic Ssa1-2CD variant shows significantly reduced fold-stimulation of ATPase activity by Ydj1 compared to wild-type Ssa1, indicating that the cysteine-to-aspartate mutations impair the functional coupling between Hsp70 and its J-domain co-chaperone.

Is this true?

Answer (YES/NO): NO